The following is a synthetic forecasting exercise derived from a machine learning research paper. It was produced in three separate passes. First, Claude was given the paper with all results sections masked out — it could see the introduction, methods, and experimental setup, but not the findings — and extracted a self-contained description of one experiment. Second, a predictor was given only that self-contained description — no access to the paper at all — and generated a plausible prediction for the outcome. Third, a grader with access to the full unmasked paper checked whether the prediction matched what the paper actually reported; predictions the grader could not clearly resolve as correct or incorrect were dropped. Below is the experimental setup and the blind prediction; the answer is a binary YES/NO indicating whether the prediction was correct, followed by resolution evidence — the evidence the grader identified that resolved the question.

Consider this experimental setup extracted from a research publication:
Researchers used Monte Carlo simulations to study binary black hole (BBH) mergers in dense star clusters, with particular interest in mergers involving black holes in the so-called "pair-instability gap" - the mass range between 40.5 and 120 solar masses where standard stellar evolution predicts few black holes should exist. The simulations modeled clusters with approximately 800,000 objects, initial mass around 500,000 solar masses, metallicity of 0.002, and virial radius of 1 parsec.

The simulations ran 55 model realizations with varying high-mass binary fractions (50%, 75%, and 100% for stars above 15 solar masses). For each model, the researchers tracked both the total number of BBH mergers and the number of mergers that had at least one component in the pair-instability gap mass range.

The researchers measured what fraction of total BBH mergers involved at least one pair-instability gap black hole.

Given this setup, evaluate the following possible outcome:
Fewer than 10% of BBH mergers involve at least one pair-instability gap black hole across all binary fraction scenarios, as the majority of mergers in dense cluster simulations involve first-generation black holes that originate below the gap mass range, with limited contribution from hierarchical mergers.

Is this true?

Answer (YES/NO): NO